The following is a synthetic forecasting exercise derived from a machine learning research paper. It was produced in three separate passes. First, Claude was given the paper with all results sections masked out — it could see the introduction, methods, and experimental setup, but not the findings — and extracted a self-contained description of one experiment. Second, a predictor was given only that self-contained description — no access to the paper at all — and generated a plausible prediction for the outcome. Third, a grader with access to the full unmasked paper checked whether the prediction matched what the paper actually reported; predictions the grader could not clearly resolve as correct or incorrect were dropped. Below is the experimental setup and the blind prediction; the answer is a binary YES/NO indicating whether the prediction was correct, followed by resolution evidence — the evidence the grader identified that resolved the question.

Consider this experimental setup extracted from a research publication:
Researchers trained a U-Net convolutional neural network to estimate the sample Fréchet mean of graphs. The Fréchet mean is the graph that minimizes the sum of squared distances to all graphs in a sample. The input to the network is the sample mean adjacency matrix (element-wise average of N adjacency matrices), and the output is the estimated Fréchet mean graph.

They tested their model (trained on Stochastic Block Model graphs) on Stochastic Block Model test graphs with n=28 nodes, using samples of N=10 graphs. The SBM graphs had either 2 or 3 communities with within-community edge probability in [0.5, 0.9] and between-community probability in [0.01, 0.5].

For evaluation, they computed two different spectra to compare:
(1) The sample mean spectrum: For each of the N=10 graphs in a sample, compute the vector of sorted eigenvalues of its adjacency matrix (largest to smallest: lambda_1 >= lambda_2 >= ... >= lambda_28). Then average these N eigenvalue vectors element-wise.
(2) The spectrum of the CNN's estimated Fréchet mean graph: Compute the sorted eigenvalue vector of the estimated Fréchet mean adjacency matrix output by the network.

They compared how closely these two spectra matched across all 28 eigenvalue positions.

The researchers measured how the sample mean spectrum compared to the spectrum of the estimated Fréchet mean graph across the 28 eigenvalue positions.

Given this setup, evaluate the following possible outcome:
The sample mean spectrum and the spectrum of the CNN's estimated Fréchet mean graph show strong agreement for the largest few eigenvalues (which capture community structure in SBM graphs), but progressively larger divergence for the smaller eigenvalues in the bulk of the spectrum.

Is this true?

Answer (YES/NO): NO